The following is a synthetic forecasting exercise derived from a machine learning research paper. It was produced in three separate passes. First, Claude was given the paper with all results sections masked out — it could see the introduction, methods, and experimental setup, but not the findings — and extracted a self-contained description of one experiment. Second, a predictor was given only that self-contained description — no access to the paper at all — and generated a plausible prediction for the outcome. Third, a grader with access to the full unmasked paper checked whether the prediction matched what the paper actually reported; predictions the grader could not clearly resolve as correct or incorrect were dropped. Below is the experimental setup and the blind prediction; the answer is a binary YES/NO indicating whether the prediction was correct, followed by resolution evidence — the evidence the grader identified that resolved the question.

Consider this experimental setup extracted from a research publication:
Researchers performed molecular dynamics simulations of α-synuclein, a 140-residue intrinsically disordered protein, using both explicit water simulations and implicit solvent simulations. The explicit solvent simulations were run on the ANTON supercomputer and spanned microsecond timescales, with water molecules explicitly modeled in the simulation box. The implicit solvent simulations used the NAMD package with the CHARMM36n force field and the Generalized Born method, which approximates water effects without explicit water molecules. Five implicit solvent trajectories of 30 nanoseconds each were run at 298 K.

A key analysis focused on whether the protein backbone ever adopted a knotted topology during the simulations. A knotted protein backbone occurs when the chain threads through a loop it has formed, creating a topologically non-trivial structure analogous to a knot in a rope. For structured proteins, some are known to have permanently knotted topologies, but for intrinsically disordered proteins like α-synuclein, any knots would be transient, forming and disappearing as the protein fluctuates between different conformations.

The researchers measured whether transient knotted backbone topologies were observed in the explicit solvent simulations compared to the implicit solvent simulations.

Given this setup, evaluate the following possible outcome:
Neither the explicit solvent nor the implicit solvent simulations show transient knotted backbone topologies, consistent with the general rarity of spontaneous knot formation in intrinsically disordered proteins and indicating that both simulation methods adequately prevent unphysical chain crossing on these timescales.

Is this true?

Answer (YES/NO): NO